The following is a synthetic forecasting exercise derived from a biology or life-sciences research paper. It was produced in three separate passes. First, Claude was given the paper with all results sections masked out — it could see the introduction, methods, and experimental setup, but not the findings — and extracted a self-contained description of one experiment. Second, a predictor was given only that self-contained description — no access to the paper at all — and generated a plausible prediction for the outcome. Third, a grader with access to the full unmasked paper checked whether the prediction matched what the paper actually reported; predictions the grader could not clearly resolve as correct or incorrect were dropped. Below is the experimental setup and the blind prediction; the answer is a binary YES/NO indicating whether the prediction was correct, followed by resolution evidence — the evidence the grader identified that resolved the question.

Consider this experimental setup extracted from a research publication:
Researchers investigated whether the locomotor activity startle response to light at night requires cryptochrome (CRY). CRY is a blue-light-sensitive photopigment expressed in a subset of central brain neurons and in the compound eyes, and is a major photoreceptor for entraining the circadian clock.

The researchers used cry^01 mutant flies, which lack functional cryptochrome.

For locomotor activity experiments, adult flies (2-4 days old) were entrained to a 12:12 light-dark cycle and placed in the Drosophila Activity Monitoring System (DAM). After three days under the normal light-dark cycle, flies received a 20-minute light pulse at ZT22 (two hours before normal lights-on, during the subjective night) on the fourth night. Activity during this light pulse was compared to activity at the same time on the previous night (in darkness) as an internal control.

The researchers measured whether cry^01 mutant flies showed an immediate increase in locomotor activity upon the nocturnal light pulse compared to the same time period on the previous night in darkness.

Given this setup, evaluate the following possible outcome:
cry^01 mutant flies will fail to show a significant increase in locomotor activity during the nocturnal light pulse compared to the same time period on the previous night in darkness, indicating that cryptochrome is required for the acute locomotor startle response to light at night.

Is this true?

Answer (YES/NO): NO